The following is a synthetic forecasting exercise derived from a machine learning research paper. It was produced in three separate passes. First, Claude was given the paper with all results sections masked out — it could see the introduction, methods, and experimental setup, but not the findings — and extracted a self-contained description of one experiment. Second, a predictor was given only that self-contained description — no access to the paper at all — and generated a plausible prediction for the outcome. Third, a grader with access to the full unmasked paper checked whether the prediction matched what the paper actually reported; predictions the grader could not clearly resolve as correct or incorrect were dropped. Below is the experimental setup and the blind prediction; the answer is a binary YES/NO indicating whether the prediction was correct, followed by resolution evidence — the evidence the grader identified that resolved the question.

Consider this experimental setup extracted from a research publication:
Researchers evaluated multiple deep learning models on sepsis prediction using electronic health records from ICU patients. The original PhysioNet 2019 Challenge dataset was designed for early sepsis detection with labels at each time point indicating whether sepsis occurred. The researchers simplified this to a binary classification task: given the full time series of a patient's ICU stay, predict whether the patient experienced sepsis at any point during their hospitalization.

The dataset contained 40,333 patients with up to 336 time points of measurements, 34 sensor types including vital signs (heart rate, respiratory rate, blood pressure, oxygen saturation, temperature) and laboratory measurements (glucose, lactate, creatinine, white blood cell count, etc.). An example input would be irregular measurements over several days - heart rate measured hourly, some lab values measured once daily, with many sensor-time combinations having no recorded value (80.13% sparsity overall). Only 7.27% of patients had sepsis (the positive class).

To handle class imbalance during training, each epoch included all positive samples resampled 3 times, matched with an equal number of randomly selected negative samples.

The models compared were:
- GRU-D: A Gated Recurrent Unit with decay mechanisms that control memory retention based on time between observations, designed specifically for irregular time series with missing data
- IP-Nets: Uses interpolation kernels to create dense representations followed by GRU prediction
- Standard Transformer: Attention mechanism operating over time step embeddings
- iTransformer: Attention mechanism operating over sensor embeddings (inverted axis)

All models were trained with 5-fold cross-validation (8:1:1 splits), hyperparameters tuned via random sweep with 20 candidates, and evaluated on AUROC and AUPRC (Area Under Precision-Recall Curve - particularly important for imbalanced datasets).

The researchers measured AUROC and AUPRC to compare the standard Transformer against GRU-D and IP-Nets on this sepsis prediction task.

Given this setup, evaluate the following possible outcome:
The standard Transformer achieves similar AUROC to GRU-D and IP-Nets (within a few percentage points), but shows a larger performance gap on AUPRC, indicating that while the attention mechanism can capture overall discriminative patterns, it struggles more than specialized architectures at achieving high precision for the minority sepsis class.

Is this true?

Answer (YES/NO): NO